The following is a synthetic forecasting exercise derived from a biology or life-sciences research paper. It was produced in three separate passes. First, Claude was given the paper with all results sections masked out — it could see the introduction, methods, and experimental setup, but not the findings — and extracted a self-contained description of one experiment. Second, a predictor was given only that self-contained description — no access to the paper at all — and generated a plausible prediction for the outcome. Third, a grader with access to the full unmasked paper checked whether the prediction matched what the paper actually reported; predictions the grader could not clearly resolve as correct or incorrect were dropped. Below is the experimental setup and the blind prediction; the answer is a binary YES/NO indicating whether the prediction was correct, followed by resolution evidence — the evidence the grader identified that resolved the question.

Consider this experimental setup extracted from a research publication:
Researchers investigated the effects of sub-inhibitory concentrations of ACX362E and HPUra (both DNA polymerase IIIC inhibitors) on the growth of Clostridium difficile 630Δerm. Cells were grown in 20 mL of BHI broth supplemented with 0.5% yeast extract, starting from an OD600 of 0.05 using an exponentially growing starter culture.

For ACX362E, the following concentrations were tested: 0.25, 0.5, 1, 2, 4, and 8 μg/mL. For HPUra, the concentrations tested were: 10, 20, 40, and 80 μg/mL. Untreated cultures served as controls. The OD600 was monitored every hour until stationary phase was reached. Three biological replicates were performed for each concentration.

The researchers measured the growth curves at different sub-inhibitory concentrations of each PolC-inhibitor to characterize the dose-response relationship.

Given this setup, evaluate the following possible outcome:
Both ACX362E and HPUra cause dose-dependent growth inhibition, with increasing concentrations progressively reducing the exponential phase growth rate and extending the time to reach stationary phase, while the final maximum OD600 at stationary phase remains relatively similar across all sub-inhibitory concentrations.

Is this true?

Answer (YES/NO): NO